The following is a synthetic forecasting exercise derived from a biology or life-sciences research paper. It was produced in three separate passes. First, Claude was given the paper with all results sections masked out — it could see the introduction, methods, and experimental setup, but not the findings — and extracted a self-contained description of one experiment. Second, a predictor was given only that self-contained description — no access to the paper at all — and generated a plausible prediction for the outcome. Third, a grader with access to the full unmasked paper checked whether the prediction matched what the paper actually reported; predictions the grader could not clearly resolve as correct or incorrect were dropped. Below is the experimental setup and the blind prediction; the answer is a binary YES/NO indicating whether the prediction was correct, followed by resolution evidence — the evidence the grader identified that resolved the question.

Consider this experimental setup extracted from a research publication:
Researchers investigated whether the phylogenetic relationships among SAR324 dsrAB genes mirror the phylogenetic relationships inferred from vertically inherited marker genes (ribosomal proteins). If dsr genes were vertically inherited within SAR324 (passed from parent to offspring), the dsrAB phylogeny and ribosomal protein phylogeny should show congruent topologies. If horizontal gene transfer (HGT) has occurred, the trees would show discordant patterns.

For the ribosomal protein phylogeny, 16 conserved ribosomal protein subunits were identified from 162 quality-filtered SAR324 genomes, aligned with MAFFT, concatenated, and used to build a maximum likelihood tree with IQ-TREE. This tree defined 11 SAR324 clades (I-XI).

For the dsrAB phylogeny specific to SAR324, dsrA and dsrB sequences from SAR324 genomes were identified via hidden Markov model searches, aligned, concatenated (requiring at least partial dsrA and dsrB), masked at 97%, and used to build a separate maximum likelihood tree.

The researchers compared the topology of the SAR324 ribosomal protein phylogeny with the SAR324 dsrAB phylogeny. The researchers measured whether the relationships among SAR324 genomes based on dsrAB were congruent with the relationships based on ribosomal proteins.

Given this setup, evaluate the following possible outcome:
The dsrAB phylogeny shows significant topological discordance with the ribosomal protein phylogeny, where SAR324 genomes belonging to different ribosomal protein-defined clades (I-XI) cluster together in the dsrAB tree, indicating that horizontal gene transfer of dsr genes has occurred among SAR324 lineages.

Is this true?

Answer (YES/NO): YES